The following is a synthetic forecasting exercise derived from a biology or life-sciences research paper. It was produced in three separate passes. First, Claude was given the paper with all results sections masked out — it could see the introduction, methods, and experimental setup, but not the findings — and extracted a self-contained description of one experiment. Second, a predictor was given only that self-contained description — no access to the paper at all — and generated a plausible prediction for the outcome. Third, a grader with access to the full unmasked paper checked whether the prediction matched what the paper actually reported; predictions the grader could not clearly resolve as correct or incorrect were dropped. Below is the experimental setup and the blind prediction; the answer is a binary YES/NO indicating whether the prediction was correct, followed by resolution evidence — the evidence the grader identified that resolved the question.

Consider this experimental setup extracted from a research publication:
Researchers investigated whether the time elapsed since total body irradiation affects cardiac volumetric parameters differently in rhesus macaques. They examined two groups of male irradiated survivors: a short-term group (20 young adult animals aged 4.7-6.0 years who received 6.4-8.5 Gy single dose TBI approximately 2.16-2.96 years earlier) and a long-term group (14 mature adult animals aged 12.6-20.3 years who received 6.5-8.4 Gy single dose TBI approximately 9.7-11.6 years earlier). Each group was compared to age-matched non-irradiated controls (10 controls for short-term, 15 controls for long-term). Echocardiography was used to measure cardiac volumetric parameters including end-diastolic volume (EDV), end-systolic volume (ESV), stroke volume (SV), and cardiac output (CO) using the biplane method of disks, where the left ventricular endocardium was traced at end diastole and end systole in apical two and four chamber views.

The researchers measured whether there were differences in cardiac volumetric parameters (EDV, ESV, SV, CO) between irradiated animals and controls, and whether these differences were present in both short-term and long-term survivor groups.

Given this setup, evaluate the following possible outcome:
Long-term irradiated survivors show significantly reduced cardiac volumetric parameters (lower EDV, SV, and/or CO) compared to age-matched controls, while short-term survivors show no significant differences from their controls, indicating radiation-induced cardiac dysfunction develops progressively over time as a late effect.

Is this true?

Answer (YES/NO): YES